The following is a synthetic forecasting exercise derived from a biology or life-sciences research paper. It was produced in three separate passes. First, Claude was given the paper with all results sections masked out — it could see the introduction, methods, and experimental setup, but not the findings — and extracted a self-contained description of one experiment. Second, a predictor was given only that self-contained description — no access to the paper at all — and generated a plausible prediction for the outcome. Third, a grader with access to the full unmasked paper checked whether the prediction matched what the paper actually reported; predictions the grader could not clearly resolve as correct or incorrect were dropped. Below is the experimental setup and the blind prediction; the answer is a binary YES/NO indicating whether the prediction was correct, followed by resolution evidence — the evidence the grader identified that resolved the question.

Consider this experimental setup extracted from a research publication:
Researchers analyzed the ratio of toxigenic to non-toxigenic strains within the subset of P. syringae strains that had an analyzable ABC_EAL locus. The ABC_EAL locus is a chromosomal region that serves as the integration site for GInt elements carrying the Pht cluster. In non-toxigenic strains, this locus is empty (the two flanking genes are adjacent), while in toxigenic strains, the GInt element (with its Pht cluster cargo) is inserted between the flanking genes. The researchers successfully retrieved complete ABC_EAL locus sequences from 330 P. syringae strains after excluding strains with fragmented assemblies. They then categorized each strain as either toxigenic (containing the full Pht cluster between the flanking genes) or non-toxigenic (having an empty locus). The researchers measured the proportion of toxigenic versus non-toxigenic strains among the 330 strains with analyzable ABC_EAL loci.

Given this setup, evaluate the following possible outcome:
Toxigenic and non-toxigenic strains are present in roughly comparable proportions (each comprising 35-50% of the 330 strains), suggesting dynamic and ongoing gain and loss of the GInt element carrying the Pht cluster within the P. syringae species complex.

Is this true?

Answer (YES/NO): NO